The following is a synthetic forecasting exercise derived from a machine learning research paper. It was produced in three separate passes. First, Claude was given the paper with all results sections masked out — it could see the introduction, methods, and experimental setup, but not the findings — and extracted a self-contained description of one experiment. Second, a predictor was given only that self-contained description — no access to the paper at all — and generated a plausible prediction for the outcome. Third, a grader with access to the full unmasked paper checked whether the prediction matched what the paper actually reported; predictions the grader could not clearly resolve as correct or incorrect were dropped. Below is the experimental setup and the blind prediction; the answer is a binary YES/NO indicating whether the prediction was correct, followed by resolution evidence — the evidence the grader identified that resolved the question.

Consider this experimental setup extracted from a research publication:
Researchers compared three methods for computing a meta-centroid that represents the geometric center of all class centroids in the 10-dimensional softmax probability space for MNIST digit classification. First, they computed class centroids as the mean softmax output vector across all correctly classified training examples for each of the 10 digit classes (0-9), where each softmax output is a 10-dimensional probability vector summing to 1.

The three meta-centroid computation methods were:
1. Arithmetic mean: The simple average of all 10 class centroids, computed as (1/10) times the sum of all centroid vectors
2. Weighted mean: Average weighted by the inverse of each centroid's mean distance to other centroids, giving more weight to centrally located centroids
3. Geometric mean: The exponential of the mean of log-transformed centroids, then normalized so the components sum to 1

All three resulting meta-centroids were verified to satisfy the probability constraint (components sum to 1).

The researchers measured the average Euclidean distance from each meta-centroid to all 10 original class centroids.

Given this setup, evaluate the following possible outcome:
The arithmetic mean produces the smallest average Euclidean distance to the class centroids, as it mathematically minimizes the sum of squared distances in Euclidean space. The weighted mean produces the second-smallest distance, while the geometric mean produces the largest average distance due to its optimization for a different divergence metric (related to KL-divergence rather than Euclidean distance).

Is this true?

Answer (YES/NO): NO